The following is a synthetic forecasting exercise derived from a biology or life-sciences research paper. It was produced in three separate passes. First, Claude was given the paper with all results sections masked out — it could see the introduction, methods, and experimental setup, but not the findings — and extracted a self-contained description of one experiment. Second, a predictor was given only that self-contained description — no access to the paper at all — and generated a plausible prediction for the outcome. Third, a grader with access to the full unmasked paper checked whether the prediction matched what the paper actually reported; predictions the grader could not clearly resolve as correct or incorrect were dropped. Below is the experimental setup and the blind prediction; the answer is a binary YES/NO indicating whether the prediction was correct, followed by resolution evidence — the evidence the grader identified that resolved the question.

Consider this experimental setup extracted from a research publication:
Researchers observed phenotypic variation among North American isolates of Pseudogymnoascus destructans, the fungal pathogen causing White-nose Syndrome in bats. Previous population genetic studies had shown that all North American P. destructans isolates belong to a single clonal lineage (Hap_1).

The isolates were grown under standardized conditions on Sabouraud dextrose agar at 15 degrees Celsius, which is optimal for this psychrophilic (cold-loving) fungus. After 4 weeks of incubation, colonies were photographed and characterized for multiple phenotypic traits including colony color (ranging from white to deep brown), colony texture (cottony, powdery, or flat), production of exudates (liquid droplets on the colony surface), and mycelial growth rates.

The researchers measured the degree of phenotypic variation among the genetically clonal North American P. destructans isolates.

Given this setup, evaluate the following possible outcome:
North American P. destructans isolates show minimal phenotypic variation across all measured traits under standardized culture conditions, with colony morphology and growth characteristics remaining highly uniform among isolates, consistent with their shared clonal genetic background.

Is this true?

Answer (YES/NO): NO